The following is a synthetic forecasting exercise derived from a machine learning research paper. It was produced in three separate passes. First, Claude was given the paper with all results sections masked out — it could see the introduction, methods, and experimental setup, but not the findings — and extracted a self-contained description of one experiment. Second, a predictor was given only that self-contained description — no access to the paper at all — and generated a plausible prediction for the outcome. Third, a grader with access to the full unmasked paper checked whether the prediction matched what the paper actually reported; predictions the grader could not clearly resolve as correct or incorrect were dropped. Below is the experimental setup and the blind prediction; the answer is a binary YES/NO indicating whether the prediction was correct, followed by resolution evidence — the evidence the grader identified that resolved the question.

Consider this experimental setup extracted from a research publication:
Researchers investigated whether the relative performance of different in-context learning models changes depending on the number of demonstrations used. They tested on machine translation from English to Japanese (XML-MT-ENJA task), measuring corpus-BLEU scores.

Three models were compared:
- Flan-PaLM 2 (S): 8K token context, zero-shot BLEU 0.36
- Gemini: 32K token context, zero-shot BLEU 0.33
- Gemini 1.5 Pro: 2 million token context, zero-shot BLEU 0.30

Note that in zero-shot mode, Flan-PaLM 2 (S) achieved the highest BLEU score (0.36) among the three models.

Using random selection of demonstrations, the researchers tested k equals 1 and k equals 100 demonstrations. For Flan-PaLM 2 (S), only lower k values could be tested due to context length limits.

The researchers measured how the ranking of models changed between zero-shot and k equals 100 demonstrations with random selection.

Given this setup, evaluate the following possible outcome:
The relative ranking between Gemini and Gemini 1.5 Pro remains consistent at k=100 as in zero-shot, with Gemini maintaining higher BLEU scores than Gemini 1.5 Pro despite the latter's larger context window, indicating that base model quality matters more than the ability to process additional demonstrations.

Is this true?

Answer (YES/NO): NO